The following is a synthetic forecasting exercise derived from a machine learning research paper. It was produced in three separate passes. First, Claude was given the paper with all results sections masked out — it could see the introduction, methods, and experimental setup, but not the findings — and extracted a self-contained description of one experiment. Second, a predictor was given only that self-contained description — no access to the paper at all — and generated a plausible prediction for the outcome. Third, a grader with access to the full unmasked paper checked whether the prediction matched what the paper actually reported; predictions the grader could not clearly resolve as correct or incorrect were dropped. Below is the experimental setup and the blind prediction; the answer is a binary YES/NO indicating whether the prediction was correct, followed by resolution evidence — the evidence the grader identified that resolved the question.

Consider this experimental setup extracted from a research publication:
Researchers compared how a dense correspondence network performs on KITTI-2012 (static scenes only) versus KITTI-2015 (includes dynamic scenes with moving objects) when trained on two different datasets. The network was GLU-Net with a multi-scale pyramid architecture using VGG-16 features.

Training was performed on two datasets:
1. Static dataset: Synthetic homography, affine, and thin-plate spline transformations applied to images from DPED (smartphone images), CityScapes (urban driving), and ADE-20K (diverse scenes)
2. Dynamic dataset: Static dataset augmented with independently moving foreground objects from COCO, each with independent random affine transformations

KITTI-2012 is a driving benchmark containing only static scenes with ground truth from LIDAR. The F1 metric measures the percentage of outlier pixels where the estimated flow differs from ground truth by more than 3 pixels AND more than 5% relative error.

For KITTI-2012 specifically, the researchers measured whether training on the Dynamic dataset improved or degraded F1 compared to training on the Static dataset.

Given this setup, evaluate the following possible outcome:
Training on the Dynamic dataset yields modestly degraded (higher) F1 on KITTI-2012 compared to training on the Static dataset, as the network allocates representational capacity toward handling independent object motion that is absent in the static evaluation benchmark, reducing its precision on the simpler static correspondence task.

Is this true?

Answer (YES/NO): YES